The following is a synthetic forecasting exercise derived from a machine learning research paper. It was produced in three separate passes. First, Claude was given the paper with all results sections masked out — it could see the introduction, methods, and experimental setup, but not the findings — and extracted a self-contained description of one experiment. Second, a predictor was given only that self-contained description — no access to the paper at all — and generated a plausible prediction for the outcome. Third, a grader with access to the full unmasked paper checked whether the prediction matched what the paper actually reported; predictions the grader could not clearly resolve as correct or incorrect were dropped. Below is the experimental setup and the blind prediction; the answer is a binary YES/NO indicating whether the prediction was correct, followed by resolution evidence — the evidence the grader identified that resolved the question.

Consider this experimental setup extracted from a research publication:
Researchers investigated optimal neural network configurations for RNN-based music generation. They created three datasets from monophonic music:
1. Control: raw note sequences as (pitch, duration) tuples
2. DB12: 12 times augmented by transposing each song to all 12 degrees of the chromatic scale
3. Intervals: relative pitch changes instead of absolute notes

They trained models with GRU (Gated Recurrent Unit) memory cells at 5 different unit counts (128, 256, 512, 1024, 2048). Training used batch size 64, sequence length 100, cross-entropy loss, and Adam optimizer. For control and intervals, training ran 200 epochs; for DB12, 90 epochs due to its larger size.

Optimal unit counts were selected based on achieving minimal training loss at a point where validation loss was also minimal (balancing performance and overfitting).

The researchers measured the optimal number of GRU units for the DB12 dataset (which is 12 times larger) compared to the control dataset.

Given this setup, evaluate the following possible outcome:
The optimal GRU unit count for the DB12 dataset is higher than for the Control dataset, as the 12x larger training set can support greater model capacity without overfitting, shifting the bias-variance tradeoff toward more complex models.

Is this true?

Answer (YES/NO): NO